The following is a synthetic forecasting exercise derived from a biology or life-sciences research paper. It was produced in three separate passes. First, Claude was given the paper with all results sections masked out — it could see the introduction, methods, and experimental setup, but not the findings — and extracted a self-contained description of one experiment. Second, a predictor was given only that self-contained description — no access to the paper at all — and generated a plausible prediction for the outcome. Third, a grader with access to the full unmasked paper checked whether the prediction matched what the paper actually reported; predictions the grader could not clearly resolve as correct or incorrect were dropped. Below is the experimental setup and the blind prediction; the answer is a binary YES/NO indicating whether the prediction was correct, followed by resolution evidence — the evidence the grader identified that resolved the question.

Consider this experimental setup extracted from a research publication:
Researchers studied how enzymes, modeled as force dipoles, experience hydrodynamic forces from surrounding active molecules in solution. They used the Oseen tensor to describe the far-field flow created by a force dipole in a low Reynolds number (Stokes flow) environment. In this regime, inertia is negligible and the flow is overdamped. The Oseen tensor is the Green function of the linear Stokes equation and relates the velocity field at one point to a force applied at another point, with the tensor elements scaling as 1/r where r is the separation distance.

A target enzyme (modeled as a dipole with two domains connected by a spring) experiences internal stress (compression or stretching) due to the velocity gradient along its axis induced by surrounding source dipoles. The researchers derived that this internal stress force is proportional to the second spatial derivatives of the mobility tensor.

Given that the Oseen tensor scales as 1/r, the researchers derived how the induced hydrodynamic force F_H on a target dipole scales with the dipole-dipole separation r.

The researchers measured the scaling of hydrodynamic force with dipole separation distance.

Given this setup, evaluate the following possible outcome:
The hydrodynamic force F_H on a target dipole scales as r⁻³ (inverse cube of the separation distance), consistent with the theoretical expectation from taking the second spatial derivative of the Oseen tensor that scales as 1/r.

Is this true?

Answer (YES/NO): YES